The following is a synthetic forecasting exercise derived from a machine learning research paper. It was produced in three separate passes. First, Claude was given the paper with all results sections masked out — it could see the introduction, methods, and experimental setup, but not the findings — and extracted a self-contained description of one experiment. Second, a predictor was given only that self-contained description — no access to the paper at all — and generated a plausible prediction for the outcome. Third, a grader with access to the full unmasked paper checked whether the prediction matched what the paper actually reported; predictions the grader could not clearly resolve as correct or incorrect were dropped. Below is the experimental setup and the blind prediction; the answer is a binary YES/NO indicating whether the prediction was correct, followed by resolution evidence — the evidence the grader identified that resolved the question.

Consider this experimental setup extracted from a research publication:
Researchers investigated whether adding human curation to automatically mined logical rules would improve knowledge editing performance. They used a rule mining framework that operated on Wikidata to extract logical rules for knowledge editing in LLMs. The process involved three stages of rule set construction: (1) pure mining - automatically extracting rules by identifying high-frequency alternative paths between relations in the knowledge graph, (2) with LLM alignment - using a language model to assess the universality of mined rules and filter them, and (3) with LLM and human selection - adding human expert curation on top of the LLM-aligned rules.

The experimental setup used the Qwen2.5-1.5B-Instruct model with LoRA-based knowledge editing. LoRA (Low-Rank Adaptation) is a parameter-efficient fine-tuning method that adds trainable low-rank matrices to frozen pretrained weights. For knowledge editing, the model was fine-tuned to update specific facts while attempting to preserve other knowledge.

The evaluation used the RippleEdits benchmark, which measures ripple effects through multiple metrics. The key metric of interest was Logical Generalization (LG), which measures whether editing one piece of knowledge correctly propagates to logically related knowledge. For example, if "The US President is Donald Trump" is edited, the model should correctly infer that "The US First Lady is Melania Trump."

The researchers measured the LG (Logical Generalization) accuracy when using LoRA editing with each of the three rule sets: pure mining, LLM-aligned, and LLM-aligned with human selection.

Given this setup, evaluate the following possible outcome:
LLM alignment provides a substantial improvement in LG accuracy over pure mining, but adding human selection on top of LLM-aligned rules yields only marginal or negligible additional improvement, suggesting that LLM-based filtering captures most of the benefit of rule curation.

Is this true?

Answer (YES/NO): NO